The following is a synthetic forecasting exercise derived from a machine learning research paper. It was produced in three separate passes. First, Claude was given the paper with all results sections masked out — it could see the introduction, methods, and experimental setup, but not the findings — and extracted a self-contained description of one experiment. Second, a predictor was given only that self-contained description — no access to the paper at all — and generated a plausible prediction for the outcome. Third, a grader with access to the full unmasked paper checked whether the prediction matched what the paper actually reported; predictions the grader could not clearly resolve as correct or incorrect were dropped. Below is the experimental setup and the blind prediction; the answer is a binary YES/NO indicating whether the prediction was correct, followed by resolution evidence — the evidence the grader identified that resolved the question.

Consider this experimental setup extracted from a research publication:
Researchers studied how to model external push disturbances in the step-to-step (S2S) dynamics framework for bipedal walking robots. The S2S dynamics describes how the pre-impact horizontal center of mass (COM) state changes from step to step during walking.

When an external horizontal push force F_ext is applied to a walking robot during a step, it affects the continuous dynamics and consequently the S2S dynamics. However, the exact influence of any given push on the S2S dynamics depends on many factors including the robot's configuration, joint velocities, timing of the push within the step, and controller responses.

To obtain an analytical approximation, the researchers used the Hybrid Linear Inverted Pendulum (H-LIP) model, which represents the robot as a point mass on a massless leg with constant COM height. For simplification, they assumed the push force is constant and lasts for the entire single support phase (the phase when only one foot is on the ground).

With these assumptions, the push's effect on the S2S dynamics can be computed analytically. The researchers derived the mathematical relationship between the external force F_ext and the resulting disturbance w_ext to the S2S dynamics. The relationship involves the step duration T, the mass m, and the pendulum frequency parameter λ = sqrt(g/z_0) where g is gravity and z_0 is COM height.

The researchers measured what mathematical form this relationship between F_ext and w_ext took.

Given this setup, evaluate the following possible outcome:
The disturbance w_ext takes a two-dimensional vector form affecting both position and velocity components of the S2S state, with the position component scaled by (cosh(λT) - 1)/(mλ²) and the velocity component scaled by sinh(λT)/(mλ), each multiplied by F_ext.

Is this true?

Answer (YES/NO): YES